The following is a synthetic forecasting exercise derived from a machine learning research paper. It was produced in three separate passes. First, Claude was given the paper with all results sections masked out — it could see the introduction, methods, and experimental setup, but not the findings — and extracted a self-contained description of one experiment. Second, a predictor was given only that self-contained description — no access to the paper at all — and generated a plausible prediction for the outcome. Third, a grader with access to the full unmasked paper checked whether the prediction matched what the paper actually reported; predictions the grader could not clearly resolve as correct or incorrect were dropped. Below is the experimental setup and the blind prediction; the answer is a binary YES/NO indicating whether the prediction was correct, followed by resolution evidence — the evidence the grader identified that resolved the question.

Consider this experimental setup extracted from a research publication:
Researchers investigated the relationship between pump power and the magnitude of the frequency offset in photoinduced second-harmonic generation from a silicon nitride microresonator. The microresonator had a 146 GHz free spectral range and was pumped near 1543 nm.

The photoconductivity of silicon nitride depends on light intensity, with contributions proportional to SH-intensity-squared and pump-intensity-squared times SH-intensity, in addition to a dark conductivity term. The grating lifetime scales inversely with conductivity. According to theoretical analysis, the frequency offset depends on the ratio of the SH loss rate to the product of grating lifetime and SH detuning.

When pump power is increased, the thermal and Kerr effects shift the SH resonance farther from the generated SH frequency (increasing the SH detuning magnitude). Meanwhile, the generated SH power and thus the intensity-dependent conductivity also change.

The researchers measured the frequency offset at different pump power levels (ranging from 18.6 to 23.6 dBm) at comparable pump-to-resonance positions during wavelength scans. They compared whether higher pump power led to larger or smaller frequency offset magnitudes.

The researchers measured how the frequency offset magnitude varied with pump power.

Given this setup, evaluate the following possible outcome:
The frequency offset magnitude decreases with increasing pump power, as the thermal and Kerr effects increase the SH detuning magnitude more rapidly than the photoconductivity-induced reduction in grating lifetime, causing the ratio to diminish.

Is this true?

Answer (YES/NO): NO